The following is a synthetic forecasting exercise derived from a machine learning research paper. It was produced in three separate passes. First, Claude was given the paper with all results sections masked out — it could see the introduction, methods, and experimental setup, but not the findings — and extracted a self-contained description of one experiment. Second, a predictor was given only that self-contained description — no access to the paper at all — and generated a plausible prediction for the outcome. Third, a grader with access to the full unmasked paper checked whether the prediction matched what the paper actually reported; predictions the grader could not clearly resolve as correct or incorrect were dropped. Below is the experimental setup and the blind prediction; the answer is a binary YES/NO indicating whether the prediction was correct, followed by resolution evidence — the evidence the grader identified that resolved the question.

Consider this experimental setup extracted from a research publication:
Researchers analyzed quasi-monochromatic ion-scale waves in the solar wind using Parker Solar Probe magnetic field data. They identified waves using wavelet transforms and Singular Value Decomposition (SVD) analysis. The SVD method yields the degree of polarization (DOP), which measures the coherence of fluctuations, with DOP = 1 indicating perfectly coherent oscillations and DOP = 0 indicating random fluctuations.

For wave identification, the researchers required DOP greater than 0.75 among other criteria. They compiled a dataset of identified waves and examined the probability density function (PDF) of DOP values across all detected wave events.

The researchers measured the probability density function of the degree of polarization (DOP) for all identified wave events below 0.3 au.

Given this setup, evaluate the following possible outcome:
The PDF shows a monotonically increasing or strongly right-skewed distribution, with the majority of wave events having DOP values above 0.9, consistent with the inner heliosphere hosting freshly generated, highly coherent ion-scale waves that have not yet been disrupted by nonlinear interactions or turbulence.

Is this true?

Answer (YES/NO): NO